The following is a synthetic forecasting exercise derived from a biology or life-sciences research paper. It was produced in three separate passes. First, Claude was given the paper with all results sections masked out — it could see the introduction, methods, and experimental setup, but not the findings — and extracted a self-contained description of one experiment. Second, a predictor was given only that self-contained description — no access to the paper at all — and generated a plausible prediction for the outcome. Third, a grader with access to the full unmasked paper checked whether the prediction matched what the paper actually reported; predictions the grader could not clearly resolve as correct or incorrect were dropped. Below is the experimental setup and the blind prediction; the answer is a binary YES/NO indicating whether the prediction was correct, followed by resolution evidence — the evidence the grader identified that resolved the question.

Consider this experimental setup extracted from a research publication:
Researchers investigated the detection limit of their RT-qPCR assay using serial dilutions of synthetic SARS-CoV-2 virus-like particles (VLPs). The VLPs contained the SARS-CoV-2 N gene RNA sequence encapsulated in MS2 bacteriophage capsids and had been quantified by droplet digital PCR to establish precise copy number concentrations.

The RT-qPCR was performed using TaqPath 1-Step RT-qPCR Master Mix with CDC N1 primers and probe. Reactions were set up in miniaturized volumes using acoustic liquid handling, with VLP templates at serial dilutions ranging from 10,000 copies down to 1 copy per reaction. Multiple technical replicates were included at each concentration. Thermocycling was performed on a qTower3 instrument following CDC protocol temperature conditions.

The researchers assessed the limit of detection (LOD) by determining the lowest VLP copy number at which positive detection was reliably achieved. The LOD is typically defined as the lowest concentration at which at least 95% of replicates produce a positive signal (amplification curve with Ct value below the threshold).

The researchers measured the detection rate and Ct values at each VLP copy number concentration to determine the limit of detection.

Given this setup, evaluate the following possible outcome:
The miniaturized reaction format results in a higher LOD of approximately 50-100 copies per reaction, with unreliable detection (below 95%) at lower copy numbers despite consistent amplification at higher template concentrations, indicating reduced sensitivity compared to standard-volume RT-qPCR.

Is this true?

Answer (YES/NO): NO